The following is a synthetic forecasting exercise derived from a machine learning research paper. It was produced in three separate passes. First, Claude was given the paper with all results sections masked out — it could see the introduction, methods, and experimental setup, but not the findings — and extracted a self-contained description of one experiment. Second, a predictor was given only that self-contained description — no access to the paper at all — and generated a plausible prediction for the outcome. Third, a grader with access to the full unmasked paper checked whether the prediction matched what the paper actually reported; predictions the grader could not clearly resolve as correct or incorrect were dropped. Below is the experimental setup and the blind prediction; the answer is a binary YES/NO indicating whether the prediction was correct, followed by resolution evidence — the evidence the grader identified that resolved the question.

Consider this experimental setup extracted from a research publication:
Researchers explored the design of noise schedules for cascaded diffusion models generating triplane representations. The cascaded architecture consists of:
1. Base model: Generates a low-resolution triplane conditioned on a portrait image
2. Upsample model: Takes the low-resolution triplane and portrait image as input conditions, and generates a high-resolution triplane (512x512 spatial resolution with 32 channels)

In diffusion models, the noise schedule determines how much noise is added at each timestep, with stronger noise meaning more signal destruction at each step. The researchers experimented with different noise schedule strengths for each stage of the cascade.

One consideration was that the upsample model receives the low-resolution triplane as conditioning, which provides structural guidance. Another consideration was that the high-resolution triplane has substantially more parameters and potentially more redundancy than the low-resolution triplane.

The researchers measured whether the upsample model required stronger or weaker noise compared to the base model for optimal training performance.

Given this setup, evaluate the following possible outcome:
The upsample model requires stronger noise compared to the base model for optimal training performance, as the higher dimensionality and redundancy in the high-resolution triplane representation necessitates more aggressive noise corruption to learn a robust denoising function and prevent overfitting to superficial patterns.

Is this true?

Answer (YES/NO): YES